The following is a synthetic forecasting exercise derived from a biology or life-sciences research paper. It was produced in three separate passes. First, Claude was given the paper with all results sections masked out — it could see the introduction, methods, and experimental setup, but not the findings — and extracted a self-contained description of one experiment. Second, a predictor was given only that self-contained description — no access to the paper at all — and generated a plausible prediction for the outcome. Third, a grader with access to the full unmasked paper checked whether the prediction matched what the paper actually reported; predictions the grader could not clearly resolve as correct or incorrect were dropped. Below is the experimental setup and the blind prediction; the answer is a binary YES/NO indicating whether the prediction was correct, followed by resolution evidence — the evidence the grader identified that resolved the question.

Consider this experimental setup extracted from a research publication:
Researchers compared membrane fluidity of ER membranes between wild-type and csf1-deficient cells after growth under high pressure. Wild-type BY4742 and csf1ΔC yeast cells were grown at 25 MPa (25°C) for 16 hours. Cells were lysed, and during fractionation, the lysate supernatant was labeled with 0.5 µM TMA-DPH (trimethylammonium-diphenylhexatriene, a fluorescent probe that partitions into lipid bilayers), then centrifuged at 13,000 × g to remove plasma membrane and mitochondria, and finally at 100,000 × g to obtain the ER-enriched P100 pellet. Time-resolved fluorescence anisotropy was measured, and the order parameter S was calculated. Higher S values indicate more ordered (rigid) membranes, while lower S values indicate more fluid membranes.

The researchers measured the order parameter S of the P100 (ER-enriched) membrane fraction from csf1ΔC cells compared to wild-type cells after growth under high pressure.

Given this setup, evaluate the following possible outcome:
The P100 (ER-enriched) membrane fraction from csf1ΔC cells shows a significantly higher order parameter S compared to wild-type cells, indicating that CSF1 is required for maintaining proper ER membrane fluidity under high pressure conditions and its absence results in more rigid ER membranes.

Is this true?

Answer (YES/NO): YES